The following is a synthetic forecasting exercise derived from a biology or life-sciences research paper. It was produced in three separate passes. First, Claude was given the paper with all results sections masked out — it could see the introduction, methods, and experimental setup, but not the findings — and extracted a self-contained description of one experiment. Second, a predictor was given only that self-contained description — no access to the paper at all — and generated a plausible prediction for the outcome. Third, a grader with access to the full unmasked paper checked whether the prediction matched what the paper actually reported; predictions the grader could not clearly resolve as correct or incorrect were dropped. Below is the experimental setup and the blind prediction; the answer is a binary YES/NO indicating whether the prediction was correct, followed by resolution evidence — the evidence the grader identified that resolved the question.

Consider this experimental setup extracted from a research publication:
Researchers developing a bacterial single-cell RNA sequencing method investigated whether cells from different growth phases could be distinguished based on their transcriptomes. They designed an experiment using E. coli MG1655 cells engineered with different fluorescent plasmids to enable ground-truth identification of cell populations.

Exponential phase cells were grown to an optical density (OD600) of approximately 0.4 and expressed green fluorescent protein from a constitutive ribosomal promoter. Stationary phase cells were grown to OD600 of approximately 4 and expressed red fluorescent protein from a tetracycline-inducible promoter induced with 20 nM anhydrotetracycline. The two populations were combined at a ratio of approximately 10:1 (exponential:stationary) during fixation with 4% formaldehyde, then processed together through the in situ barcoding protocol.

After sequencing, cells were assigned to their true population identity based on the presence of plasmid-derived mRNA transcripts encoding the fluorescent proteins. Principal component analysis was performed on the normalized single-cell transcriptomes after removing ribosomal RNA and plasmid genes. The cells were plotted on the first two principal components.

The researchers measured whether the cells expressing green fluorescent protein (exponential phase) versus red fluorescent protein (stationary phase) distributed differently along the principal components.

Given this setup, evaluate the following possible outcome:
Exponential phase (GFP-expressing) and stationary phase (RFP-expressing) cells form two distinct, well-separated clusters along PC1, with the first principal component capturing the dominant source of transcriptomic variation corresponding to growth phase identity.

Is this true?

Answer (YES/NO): YES